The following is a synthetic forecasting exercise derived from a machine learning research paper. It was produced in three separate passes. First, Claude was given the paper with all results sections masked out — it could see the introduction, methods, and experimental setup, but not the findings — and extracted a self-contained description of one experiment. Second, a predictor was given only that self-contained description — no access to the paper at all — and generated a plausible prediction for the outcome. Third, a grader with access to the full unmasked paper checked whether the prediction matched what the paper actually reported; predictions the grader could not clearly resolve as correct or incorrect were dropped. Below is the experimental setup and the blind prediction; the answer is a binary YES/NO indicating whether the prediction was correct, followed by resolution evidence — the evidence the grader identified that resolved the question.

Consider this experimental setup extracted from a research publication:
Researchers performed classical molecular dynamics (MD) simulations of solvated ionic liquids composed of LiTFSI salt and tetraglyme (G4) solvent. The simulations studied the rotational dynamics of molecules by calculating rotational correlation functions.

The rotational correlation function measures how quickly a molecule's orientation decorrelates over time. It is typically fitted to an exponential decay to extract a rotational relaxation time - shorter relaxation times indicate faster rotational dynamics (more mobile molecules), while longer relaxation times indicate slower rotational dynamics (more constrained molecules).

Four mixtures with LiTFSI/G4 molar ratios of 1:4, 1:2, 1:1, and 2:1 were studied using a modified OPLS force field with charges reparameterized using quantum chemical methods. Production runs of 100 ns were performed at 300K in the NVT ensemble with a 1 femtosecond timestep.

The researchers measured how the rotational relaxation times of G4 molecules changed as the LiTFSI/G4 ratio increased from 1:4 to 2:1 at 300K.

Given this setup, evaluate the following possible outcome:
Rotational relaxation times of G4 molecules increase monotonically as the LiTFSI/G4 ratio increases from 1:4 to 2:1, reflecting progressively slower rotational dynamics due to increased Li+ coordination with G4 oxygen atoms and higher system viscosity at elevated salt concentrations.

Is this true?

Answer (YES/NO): YES